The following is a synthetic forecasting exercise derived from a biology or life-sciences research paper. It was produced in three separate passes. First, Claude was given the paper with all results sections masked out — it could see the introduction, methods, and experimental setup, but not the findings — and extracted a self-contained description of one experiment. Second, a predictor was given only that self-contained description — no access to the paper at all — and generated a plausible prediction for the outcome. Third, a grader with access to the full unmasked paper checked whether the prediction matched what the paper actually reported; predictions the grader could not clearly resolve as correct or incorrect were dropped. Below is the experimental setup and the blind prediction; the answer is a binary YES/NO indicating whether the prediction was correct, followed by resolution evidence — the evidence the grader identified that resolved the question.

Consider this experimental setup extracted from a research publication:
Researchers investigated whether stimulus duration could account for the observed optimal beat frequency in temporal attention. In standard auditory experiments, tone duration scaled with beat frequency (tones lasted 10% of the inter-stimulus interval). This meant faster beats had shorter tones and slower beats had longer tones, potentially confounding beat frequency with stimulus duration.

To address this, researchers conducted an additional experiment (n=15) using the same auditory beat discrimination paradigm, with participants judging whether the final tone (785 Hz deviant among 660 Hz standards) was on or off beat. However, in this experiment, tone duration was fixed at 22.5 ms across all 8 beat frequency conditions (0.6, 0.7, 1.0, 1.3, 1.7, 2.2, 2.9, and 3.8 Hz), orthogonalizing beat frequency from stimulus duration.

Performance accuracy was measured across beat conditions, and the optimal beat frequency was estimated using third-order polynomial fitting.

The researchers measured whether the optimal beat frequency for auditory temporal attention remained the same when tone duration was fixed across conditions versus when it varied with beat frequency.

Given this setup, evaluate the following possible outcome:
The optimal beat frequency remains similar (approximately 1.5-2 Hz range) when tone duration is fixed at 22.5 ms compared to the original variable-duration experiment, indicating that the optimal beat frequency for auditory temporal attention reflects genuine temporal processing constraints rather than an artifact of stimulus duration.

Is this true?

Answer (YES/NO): NO